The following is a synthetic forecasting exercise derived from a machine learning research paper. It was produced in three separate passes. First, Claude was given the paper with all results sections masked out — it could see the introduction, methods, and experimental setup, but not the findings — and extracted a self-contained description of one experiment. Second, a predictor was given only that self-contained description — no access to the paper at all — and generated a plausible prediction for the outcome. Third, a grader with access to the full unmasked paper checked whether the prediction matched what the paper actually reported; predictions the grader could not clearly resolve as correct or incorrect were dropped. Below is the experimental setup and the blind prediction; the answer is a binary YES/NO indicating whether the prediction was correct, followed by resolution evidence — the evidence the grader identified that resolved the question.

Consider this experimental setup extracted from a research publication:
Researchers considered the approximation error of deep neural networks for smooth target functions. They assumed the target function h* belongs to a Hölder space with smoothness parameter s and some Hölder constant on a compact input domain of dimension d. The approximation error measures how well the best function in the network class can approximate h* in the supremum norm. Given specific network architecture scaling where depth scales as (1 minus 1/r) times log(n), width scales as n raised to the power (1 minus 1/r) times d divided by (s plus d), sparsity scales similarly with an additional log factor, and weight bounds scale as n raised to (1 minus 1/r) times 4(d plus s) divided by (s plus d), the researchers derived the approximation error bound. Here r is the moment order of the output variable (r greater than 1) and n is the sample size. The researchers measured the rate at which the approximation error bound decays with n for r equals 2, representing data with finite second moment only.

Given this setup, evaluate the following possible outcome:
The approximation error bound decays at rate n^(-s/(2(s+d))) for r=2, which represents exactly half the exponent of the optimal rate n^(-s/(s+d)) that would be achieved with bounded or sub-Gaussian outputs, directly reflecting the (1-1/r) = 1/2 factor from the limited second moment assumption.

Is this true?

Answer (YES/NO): YES